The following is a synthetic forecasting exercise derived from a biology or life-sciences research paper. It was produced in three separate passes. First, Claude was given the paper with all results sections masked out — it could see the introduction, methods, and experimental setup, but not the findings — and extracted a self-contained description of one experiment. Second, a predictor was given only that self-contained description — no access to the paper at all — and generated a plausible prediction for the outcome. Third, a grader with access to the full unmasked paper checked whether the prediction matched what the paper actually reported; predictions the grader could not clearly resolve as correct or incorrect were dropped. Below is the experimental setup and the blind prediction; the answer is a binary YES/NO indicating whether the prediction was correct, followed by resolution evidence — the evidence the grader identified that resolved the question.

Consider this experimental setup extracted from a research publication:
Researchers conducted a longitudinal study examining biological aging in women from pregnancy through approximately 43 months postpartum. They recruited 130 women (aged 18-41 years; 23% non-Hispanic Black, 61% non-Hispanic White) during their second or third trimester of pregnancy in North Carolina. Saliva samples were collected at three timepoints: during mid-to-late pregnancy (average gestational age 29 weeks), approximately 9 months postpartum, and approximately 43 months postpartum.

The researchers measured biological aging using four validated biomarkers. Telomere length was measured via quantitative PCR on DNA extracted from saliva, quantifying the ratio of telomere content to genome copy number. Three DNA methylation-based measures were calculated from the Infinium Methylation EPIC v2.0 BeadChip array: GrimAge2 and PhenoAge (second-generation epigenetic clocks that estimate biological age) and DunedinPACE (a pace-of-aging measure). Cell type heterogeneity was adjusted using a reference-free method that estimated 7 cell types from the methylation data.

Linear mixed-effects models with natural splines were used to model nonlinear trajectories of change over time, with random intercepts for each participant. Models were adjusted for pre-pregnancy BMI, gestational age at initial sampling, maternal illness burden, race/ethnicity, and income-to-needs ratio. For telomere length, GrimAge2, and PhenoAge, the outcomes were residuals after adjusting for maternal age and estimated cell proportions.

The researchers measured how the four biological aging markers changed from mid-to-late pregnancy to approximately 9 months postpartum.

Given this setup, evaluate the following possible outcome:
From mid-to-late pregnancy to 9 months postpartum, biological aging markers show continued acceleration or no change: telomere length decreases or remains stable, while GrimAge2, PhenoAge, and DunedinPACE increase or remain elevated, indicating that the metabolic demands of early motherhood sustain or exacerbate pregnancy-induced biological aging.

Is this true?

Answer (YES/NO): NO